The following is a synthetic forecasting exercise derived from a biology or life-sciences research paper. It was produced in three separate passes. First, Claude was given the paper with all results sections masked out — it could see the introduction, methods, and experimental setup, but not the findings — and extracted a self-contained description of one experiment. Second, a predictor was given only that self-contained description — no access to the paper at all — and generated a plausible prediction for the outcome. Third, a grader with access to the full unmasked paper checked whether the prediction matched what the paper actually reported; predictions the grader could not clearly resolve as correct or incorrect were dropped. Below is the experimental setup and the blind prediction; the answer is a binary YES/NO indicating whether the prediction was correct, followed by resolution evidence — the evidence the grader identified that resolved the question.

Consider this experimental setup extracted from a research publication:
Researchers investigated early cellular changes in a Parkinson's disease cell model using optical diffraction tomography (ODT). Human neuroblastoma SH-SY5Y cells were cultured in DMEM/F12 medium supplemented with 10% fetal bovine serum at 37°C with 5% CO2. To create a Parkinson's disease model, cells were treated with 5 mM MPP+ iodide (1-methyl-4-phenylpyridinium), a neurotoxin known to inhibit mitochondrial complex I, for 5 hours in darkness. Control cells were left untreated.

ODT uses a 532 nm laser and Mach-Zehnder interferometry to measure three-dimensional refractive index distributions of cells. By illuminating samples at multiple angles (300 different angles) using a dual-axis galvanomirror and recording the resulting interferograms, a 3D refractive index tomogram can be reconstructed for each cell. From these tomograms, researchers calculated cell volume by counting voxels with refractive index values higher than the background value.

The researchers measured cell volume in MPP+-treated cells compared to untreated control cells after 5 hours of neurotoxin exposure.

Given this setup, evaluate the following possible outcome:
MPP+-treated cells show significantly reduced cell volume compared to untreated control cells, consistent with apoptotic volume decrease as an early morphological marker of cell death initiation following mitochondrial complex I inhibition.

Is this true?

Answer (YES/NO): NO